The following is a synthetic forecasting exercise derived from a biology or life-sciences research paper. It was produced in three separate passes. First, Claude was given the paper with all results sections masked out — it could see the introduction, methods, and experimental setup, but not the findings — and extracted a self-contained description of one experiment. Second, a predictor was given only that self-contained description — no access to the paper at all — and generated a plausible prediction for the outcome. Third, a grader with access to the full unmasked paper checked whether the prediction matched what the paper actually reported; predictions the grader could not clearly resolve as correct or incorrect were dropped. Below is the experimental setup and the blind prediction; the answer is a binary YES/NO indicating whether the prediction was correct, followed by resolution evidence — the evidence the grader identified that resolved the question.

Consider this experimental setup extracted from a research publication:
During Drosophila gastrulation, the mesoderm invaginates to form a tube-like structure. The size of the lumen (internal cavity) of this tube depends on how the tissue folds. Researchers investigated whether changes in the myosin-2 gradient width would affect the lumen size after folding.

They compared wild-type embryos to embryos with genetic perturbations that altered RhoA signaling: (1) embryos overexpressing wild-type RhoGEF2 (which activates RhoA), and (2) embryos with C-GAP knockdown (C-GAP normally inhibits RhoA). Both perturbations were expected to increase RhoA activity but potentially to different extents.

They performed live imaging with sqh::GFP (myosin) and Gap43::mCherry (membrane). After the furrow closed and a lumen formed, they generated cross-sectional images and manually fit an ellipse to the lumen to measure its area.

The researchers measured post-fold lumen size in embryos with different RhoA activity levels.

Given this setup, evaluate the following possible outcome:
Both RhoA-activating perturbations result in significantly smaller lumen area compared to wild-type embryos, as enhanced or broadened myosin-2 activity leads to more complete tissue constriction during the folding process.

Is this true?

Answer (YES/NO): NO